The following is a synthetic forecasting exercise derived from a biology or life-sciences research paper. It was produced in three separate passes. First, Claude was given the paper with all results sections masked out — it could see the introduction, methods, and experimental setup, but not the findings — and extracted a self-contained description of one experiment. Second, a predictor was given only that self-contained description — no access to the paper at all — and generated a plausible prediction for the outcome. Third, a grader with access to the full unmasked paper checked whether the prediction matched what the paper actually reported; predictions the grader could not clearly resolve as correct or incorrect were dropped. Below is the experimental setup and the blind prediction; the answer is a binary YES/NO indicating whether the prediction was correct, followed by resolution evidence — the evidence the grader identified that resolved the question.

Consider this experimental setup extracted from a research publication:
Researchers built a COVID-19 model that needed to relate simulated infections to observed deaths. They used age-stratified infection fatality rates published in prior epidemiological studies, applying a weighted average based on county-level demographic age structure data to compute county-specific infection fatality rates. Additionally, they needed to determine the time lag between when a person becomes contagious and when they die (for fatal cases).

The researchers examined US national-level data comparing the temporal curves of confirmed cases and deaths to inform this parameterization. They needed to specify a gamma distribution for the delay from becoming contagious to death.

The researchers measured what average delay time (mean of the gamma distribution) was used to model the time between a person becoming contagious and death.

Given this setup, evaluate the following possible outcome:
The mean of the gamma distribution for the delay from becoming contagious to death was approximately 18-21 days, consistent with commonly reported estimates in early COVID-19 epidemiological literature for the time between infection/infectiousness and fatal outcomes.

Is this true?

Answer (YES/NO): NO